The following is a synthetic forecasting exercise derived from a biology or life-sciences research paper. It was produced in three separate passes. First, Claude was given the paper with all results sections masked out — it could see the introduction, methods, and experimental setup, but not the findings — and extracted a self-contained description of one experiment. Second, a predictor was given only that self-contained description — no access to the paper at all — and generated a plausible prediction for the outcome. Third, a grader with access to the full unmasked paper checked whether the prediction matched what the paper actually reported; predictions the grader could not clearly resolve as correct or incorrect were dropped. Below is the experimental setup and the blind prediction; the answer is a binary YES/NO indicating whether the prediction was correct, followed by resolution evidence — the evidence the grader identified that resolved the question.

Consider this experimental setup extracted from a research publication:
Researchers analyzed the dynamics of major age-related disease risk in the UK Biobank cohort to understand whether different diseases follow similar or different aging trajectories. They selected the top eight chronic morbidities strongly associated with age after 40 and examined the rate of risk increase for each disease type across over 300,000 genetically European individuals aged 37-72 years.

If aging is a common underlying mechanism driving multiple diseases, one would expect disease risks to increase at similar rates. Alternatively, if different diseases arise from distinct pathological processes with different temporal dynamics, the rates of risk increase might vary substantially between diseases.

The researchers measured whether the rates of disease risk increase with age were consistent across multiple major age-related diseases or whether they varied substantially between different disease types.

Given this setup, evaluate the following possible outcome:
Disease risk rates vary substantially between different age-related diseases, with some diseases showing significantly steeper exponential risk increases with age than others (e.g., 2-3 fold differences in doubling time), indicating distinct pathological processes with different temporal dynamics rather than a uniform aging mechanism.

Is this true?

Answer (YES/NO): NO